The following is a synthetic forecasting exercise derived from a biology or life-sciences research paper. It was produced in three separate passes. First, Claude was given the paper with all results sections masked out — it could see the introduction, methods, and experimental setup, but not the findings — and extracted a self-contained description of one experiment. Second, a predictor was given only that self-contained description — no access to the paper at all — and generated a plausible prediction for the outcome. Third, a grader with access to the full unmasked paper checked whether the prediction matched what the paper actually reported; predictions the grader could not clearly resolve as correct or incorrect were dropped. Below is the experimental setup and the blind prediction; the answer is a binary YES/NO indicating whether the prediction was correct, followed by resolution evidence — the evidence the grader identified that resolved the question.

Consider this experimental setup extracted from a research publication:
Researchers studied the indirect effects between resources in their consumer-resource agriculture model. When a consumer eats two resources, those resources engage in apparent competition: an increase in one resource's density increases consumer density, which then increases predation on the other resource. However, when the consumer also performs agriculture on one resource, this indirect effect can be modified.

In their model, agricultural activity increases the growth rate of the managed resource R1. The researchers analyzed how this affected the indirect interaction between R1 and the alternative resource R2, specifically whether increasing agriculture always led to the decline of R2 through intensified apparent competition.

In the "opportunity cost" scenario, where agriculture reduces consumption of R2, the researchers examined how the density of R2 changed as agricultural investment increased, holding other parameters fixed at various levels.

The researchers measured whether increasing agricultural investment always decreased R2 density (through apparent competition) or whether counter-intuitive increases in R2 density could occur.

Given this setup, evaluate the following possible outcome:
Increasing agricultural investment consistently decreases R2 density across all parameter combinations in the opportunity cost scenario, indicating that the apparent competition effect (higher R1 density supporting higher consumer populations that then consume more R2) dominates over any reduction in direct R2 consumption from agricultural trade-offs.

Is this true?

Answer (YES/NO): NO